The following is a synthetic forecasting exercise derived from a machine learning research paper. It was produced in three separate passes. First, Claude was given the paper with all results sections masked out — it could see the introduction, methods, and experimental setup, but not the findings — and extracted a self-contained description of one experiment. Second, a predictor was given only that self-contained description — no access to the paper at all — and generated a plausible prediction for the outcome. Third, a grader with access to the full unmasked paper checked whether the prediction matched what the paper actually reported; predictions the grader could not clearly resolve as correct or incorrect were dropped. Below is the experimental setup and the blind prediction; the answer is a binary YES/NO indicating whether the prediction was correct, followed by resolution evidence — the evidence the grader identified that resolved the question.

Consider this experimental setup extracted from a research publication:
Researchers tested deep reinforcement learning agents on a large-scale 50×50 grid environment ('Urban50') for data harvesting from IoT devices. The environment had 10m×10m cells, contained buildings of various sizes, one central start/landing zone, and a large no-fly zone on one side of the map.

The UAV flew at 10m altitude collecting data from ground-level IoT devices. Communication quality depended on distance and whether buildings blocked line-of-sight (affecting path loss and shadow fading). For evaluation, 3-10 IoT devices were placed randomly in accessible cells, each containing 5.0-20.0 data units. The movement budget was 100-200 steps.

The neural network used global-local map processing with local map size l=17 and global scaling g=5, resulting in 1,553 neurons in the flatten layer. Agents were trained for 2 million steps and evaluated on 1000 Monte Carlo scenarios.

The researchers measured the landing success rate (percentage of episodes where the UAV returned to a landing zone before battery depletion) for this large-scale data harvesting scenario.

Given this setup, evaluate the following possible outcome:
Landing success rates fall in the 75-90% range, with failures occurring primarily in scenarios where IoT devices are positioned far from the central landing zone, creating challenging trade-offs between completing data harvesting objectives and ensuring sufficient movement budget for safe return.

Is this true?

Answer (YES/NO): NO